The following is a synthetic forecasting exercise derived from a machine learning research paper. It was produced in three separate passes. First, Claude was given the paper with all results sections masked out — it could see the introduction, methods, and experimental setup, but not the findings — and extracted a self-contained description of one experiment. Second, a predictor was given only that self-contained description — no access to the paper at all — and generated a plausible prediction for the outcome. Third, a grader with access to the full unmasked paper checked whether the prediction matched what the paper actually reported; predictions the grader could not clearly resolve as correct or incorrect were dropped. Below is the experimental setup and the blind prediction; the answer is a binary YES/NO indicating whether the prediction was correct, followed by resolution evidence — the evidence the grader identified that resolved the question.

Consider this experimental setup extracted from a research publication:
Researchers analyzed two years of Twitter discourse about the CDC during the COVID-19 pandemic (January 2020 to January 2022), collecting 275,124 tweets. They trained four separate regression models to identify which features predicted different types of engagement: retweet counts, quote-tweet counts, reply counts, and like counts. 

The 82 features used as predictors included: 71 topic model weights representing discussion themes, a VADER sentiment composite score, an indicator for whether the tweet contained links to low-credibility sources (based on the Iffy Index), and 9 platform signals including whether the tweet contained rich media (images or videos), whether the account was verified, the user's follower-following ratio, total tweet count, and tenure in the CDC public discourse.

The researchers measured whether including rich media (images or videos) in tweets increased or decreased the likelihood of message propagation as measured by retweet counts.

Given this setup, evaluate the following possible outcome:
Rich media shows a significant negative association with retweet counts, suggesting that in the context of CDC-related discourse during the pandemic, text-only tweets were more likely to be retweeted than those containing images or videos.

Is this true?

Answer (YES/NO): NO